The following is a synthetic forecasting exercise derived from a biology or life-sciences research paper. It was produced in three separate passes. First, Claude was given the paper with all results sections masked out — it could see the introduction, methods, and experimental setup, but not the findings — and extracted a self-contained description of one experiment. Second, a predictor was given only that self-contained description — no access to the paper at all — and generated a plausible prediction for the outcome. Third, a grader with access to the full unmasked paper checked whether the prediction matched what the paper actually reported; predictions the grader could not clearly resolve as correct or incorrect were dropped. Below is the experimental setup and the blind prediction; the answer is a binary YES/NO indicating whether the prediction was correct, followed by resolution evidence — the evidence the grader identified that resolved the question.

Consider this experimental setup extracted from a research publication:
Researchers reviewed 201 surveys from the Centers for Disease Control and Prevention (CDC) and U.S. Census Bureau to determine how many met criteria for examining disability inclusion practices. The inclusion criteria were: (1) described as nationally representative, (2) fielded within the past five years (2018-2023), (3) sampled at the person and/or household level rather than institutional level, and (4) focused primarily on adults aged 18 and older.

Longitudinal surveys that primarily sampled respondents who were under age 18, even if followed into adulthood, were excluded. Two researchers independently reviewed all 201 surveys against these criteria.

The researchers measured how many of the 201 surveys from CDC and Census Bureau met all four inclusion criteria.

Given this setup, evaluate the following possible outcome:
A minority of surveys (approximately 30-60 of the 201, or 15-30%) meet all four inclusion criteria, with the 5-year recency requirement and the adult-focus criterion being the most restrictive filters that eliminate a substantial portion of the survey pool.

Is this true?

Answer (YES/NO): NO